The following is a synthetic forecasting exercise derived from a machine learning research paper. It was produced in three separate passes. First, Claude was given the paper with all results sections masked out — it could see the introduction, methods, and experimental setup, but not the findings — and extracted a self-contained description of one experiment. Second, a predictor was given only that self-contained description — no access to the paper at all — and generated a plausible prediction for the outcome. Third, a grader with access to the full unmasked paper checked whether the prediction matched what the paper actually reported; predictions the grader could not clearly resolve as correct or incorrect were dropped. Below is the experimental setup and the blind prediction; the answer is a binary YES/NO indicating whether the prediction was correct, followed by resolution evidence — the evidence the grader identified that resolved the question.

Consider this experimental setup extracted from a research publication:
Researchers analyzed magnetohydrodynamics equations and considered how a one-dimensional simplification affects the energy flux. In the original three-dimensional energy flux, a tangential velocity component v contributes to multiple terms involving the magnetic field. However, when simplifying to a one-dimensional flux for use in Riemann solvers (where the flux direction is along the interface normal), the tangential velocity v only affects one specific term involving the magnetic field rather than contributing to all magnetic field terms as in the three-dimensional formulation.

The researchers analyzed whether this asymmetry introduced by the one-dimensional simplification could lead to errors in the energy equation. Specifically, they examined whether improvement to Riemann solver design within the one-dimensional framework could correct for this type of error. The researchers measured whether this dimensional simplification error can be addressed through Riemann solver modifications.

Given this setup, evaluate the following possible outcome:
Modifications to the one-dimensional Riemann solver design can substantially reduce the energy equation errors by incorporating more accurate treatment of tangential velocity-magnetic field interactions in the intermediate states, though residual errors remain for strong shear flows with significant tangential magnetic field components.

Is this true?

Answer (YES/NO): NO